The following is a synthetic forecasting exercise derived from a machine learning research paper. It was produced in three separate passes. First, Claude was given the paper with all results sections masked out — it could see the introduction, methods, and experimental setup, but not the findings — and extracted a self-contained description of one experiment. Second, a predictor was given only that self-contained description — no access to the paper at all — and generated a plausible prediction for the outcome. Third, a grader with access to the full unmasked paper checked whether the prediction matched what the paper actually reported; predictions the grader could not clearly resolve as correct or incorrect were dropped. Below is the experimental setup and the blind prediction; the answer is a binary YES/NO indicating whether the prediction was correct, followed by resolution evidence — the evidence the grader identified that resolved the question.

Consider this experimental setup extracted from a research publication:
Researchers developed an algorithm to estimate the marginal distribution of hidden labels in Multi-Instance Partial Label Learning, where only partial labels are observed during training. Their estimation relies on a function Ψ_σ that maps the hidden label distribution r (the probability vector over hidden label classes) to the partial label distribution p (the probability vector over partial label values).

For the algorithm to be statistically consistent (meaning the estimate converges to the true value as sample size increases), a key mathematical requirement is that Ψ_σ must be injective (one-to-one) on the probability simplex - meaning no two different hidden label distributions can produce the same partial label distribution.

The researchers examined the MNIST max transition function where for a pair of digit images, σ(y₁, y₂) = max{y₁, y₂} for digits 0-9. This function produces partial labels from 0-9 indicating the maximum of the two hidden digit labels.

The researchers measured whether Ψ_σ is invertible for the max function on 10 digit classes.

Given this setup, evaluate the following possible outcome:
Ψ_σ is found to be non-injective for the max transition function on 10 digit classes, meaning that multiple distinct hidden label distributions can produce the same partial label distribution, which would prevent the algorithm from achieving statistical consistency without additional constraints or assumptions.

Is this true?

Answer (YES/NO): NO